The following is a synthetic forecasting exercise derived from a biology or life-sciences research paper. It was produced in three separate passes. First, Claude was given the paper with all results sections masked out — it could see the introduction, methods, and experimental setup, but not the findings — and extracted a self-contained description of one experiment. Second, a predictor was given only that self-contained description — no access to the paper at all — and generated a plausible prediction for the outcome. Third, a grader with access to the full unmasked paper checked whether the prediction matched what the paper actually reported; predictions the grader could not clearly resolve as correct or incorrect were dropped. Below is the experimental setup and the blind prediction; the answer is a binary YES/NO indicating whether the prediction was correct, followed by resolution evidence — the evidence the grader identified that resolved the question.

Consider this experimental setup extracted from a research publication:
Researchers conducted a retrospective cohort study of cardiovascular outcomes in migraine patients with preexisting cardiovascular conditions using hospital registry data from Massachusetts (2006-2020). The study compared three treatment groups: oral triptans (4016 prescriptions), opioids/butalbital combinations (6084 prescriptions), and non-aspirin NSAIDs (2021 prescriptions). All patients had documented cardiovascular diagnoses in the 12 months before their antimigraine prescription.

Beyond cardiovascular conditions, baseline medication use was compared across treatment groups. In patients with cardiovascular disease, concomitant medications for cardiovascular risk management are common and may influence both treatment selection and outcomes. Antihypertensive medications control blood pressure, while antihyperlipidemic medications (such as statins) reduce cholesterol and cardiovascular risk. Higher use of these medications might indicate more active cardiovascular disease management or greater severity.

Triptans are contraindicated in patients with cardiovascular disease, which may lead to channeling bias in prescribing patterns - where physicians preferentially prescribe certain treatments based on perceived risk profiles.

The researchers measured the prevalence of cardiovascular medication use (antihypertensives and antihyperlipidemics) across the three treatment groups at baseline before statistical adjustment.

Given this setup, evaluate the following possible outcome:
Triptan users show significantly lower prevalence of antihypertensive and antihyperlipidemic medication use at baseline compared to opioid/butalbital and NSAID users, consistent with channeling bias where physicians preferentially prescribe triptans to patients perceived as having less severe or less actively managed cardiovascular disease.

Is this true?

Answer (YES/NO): NO